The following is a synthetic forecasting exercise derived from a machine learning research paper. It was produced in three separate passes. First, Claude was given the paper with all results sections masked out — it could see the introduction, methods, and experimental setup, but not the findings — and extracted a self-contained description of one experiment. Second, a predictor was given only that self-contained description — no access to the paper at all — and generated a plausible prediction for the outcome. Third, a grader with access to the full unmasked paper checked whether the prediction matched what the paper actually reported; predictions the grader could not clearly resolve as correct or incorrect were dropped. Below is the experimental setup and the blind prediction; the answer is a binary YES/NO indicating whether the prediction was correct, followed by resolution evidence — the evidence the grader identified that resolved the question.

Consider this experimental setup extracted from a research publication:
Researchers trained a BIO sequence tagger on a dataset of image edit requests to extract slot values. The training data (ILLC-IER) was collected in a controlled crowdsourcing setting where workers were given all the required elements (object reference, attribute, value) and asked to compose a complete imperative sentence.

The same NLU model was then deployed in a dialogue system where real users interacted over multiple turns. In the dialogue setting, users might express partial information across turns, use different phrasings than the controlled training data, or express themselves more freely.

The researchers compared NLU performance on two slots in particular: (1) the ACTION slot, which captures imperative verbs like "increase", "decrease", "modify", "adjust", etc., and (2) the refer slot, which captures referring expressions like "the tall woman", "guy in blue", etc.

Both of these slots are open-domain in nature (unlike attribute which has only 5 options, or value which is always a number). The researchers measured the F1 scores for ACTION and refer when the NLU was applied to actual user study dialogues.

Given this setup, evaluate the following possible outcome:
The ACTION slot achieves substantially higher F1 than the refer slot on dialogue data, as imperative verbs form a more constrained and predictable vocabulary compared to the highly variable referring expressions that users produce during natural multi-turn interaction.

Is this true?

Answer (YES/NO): NO